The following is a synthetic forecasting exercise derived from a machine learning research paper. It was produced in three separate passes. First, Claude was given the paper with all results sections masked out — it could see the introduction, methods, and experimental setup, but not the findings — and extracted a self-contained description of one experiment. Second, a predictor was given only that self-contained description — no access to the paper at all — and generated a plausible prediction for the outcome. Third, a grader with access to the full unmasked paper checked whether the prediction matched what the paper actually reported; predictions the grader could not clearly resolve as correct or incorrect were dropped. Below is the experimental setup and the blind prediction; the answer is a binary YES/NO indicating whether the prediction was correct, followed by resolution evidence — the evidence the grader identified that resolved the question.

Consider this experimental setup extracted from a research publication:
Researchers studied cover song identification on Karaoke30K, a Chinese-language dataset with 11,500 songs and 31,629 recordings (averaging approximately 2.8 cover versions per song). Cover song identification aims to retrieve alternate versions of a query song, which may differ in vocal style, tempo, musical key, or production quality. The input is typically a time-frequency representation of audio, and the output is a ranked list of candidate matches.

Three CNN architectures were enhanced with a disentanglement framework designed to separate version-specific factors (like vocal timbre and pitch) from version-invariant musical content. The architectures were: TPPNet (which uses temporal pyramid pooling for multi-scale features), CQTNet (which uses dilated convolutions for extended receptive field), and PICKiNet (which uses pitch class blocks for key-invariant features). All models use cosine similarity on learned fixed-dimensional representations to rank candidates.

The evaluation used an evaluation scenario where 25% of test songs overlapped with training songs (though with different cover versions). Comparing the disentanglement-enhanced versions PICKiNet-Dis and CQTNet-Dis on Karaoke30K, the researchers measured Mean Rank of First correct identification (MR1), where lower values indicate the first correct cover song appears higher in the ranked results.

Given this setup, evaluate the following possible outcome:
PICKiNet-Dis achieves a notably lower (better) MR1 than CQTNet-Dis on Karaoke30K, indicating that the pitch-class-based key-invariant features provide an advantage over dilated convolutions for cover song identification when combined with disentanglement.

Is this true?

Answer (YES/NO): NO